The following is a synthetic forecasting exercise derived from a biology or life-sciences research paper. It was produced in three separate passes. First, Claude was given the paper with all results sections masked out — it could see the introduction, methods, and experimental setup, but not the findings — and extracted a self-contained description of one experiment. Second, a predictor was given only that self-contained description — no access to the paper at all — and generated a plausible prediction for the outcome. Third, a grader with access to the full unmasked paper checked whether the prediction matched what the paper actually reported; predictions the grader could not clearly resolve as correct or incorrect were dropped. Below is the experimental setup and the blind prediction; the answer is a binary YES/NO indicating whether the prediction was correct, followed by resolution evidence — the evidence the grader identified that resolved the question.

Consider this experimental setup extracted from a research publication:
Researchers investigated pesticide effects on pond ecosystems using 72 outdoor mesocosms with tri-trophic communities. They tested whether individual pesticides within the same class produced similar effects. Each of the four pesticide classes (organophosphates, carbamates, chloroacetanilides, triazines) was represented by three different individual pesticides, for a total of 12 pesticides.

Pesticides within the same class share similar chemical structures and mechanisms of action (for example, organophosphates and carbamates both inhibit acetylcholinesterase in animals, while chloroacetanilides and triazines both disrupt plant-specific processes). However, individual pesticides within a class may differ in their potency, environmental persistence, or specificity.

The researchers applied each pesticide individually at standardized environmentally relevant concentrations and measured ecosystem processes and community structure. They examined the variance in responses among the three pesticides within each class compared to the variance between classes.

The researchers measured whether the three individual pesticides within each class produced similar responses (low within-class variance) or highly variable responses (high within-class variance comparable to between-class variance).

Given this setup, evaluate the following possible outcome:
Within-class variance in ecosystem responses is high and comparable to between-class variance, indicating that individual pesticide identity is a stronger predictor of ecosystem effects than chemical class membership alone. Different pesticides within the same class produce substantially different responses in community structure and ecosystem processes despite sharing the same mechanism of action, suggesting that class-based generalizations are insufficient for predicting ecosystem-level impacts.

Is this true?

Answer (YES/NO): NO